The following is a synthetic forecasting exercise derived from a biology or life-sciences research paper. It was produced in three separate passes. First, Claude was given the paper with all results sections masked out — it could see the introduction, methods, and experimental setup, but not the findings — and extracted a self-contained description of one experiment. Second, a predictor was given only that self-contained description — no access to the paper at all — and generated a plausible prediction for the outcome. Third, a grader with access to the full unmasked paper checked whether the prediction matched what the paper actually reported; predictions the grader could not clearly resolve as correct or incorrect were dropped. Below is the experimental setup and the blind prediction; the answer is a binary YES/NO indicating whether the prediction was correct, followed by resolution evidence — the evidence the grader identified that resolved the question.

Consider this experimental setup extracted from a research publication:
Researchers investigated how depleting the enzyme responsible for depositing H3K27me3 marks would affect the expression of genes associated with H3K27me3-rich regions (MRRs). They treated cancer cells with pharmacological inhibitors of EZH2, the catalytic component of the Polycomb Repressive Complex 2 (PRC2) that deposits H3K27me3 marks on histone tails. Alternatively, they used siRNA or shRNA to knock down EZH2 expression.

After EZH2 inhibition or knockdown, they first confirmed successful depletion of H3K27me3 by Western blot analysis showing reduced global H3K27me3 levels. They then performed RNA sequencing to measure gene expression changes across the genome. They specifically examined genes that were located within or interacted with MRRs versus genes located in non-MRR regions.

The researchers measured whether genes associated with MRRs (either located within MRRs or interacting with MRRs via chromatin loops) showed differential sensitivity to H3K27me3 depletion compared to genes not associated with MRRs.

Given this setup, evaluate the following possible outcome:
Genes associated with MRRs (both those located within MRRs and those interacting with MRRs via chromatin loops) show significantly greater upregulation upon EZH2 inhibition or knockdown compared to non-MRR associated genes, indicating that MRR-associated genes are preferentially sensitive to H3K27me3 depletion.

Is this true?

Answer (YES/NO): YES